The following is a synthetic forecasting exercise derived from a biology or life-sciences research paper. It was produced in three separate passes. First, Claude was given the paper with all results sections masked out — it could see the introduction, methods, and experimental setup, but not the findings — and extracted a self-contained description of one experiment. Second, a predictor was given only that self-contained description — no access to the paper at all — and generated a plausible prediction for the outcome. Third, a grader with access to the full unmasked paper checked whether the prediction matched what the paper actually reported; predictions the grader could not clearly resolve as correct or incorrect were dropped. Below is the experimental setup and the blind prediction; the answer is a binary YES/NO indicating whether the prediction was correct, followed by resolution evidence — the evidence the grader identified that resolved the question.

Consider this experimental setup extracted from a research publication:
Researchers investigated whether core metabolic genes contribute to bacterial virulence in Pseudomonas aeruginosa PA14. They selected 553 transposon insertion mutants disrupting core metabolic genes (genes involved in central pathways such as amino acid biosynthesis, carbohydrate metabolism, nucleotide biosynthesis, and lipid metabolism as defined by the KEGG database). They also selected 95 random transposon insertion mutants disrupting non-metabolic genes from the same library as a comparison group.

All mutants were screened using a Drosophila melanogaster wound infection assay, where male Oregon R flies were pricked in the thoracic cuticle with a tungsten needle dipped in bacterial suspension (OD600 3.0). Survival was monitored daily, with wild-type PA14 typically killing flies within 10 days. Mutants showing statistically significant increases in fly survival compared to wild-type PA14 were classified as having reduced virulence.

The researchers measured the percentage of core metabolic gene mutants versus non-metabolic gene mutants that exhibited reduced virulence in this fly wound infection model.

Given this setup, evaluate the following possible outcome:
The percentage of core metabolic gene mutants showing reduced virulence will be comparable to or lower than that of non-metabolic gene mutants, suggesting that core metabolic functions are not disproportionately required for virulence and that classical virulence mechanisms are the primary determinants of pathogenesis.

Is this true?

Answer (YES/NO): NO